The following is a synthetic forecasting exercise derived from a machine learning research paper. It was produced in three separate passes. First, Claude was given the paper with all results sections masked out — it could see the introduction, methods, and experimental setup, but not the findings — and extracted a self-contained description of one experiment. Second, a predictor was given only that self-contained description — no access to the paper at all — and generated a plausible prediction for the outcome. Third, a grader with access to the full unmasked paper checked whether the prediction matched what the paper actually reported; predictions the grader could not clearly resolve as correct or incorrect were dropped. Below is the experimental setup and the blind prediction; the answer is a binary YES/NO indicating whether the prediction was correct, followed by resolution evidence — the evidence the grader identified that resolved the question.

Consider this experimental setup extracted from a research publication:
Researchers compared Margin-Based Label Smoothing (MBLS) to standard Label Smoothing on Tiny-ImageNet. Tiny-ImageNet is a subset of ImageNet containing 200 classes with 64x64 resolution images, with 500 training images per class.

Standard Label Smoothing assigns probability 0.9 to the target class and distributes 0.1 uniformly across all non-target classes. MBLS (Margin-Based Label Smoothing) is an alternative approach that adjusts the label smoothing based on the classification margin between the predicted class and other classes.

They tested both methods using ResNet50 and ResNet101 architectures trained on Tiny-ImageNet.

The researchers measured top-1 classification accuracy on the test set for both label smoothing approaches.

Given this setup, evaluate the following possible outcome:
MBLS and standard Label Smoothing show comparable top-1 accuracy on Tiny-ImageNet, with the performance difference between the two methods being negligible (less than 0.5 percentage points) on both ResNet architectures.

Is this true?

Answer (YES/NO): NO